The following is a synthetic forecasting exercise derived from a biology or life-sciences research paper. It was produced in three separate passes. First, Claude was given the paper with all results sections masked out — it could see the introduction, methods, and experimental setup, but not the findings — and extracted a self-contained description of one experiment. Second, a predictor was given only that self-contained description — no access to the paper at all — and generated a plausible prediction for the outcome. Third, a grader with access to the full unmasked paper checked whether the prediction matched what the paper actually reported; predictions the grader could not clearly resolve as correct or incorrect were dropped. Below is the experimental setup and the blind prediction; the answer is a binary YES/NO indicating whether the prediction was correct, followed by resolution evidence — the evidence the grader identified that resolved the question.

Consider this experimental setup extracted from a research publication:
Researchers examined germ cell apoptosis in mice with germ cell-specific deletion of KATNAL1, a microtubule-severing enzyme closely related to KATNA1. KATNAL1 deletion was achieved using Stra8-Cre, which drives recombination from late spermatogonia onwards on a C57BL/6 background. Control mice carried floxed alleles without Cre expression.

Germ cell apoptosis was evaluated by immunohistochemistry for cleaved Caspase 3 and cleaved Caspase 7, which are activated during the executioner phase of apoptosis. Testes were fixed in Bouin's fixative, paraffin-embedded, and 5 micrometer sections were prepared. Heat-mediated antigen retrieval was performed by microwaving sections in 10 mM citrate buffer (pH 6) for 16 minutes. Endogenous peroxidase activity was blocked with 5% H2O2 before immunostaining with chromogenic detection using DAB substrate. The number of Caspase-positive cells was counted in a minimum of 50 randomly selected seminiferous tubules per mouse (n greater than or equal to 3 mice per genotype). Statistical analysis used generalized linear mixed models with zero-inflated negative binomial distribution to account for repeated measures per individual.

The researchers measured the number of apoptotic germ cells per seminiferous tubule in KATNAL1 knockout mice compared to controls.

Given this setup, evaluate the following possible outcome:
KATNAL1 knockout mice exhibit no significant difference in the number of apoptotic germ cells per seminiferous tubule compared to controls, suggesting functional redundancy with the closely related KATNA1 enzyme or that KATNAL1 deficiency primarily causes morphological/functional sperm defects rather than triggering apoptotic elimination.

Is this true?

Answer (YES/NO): YES